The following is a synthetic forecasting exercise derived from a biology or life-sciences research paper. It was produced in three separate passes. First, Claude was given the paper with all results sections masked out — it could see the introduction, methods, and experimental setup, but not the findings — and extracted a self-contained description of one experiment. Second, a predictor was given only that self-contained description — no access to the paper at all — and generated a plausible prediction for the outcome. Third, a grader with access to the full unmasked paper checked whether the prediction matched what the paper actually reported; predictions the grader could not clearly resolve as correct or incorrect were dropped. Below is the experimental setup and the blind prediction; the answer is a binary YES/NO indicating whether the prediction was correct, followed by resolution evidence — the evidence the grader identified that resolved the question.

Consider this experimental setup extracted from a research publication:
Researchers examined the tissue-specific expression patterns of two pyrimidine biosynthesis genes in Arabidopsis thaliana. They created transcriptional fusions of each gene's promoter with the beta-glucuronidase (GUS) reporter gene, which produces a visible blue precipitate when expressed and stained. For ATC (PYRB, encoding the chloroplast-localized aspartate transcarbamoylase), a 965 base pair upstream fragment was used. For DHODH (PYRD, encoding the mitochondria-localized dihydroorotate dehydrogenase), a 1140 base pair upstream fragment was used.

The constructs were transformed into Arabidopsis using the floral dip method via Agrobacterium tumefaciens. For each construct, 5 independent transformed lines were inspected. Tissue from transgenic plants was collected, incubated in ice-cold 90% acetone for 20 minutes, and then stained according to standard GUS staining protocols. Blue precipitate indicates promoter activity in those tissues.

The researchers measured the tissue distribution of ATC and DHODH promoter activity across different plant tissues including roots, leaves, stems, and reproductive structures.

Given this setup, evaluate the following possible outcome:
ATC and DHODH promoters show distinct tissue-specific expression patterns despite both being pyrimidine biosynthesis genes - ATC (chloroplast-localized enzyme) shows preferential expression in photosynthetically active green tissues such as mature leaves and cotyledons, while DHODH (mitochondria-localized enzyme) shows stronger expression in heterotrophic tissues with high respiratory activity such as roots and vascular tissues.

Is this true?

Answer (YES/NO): NO